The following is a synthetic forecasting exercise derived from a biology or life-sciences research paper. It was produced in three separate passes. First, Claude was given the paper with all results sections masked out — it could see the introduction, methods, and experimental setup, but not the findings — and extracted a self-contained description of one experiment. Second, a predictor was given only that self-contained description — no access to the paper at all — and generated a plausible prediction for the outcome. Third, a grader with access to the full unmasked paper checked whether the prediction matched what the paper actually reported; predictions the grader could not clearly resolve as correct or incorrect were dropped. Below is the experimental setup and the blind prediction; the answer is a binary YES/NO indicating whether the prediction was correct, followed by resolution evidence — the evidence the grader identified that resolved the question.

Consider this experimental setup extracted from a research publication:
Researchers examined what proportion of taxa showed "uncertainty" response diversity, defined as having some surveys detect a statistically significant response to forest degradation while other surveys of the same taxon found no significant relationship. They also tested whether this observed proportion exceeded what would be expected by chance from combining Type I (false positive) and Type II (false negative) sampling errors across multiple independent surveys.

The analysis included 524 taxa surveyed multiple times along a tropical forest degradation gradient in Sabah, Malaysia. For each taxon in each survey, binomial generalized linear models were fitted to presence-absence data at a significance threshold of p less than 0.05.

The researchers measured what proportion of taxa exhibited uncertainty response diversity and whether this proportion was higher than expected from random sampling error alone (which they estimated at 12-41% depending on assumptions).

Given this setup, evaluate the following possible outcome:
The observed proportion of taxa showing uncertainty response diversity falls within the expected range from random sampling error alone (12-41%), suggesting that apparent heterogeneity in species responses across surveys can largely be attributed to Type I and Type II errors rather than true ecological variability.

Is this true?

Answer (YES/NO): NO